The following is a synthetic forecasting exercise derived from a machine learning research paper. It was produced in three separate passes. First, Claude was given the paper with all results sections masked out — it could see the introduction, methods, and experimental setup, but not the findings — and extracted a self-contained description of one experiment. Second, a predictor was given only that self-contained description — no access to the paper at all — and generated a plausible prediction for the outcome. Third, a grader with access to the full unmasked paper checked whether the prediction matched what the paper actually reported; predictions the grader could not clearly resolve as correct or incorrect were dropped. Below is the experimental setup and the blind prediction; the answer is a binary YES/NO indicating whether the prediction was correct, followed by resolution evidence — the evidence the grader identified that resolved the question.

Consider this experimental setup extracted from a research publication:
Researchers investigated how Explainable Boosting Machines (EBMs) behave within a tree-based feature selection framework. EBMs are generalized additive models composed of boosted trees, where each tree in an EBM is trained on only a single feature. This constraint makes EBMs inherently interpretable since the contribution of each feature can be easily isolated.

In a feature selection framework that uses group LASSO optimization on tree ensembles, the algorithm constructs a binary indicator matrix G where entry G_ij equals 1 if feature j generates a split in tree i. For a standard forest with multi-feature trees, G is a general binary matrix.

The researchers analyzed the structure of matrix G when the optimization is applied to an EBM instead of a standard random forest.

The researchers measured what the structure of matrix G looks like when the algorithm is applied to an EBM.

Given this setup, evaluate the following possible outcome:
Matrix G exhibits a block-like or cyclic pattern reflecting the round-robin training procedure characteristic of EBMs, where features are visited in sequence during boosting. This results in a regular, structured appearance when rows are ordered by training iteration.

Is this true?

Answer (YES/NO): NO